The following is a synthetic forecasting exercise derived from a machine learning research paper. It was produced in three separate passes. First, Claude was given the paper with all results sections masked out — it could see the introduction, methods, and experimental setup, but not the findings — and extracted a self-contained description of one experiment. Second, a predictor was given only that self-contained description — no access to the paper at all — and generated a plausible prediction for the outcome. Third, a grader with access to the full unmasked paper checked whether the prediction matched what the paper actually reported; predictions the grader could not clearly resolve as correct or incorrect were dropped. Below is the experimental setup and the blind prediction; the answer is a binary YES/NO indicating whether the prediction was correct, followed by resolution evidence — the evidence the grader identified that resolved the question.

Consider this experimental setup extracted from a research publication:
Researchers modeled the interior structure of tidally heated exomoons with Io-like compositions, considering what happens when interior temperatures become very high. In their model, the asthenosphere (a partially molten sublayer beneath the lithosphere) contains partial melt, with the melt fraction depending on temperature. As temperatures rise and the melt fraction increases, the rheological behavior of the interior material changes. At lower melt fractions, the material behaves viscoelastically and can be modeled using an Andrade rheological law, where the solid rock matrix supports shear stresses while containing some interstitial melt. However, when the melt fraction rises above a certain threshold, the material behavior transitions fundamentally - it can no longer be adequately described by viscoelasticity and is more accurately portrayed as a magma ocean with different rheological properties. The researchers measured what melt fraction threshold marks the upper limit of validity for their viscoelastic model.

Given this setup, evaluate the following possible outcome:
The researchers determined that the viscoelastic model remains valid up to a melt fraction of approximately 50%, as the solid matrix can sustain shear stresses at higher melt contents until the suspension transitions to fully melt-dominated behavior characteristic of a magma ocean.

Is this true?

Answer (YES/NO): NO